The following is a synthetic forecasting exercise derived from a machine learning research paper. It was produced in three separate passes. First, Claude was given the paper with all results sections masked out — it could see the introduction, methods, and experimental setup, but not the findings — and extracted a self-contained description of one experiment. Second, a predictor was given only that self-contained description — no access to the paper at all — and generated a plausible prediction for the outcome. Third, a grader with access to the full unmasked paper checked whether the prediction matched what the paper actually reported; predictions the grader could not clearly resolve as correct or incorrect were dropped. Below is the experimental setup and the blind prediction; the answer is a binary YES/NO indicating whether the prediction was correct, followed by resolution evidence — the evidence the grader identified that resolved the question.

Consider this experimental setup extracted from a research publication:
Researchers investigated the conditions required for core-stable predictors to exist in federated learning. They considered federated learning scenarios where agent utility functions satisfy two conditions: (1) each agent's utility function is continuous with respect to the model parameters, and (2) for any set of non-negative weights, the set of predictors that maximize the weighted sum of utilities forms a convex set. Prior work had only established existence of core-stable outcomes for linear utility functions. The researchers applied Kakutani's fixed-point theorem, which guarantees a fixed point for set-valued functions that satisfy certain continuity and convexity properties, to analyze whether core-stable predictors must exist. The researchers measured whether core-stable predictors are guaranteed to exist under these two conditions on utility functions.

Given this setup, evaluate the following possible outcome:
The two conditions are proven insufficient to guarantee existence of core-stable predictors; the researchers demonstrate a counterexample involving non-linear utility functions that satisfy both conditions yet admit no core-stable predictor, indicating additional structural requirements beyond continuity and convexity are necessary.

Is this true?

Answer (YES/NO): NO